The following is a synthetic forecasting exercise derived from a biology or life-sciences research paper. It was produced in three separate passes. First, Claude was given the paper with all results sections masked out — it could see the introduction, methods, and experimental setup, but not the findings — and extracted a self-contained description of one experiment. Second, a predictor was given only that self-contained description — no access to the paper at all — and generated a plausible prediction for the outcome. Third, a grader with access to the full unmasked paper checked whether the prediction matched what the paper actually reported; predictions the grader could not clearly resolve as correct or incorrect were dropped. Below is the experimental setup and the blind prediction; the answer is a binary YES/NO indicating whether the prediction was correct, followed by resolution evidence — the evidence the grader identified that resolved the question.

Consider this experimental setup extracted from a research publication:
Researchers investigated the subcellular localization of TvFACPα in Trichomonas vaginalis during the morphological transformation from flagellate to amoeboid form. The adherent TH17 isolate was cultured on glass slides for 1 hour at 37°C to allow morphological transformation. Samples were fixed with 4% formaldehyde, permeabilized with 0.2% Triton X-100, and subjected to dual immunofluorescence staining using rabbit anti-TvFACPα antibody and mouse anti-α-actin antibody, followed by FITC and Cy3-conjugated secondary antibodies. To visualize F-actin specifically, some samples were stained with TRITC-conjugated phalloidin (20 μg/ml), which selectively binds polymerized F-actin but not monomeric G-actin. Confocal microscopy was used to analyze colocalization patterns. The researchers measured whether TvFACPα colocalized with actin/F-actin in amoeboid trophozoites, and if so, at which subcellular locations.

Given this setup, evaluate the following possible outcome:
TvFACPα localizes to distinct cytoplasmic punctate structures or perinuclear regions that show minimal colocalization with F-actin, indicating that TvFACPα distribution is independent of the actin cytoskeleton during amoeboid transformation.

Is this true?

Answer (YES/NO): NO